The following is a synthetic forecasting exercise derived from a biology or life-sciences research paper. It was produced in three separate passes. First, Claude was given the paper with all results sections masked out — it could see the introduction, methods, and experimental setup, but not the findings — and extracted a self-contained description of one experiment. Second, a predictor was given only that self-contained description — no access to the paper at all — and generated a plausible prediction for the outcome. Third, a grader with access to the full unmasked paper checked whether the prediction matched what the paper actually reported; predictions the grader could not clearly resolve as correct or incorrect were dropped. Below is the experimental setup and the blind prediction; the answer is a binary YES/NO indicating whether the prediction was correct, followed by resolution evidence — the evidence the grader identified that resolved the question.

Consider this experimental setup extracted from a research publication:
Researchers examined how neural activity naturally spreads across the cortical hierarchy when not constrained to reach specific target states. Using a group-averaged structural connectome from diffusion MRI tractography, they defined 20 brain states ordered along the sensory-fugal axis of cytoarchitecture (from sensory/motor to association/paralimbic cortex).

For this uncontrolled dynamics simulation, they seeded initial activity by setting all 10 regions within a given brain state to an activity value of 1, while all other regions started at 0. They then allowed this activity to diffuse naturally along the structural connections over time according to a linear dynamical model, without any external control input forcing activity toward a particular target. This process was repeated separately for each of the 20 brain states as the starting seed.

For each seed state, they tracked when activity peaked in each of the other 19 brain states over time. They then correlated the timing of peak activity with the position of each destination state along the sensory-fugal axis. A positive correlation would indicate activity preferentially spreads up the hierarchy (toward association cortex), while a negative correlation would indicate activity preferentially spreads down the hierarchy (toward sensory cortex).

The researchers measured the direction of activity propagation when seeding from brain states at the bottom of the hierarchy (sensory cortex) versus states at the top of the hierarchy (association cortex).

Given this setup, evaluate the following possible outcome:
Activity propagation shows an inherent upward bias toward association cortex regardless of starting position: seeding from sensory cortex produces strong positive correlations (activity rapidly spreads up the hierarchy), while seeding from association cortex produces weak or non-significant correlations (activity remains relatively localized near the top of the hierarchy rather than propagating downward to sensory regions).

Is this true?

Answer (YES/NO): NO